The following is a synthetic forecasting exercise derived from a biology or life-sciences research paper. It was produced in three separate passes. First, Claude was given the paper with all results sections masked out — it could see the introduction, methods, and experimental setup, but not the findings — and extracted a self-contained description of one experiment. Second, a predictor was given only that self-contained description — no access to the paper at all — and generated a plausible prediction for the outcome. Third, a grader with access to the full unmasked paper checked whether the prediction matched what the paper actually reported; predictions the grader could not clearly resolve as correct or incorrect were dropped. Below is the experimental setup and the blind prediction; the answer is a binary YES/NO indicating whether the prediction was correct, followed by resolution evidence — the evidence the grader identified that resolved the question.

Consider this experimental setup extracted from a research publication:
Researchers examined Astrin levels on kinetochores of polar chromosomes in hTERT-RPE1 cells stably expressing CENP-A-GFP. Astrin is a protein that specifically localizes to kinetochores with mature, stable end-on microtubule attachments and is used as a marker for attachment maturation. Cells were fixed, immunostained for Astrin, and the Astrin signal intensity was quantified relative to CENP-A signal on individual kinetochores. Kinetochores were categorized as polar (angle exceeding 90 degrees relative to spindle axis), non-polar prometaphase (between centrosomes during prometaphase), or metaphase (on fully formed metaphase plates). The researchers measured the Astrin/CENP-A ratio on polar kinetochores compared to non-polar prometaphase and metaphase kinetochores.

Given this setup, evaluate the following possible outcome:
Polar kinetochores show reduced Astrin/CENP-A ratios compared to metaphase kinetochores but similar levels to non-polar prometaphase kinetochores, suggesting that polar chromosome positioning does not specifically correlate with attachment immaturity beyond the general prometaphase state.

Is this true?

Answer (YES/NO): YES